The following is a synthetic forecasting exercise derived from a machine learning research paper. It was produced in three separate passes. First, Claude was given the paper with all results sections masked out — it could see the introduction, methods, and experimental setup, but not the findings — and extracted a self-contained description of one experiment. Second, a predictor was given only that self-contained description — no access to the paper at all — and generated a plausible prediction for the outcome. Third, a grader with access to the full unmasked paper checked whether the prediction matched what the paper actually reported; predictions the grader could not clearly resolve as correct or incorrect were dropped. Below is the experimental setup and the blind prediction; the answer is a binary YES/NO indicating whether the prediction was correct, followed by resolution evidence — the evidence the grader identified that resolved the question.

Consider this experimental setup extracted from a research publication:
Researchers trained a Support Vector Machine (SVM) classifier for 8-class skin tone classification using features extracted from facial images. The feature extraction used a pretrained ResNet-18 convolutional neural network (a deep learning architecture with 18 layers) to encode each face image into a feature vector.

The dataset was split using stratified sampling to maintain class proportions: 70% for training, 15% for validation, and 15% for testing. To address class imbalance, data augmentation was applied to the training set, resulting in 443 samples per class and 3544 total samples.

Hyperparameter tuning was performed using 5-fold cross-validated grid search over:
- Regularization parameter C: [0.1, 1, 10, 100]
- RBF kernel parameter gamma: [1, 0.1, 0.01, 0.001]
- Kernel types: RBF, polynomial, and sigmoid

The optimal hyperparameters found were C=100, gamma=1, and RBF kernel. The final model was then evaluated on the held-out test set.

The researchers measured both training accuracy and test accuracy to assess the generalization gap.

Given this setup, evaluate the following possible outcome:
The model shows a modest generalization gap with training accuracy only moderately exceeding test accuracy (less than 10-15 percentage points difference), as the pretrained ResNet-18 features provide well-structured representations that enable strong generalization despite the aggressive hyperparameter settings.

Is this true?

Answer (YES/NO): YES